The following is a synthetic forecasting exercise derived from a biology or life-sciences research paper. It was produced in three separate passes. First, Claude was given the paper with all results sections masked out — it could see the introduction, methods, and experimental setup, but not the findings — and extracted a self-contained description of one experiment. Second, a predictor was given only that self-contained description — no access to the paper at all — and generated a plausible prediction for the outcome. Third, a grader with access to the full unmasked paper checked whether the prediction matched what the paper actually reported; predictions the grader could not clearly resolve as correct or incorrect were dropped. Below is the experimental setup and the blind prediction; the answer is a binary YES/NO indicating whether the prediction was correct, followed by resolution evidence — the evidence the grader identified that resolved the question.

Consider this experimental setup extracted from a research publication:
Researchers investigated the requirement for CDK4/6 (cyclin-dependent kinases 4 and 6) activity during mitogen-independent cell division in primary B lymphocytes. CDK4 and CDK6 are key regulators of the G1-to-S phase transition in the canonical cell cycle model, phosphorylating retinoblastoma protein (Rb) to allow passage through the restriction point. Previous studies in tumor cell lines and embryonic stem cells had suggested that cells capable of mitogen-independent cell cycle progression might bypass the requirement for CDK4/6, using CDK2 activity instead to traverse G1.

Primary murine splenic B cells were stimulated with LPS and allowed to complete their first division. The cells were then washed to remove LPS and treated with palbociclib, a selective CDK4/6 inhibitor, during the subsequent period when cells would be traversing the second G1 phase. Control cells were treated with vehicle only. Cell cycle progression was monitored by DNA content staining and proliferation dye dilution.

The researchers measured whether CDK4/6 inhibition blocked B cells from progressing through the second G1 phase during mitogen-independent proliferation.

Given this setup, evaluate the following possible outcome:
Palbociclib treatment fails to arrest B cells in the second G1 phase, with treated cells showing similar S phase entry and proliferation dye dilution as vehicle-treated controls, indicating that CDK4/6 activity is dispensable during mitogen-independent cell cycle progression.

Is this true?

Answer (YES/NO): NO